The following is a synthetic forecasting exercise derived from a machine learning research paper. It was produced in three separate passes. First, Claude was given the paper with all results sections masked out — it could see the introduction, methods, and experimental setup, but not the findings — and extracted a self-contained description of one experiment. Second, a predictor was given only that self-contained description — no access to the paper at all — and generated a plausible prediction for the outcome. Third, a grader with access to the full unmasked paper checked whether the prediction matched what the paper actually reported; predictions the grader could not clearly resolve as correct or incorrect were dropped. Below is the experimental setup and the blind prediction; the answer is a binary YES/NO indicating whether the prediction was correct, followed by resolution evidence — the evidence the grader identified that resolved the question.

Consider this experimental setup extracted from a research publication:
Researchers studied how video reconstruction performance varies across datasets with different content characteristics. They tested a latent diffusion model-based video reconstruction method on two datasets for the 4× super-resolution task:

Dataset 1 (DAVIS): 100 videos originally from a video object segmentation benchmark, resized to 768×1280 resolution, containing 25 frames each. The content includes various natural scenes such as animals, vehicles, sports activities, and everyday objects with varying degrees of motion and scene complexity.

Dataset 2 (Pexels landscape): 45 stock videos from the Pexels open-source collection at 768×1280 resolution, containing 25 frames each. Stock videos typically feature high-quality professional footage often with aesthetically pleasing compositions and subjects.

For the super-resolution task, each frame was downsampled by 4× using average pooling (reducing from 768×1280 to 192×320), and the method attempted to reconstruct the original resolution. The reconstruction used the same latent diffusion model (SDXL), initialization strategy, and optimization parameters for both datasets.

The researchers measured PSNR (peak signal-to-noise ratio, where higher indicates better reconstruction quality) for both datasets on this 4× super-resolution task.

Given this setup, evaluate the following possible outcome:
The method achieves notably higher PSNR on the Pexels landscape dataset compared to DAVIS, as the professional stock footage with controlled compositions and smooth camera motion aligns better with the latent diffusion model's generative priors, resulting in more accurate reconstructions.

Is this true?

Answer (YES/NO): YES